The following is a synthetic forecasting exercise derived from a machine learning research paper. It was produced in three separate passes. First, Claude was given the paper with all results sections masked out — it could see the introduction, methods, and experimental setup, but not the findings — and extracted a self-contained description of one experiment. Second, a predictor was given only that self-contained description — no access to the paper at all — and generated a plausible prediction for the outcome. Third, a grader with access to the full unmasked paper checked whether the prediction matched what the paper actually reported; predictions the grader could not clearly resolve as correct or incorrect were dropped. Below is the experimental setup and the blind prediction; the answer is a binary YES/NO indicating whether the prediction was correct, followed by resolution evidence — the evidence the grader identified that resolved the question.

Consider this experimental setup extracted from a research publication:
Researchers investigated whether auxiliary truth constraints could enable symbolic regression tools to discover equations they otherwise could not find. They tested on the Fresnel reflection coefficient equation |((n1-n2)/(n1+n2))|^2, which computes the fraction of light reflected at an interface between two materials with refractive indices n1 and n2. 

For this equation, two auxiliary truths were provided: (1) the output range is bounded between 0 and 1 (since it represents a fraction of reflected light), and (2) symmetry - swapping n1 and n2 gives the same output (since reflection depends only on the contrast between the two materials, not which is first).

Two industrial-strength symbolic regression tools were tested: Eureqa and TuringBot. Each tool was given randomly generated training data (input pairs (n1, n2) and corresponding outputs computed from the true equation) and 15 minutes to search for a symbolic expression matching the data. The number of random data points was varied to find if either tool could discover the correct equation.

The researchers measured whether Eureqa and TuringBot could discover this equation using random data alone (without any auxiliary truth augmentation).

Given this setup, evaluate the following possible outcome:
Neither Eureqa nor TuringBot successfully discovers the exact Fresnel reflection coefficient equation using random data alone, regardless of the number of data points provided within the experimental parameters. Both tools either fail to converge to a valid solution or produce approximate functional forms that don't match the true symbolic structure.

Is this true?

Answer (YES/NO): YES